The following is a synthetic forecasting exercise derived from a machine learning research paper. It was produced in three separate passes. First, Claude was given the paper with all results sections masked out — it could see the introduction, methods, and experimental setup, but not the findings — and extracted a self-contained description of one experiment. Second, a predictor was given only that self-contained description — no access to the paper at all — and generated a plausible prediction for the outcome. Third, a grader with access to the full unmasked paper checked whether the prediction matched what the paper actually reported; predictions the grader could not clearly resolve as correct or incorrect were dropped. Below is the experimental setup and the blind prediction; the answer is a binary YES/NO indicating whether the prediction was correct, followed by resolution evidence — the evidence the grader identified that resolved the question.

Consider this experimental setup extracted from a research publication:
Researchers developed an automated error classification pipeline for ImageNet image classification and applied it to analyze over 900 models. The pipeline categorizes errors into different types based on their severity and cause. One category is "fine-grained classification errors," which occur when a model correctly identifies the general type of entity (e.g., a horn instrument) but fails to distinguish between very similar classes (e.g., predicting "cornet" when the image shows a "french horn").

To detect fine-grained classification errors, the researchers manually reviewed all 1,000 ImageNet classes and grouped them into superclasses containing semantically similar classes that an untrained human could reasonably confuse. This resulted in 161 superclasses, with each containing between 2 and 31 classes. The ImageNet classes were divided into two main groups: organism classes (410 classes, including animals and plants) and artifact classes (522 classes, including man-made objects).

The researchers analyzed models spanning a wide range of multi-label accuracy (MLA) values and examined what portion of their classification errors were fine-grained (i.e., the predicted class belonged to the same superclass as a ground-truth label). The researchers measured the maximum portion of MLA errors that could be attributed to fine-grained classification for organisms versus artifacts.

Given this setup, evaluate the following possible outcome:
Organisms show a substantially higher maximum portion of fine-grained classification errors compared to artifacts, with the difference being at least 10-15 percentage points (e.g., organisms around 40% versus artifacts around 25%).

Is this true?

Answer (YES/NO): NO